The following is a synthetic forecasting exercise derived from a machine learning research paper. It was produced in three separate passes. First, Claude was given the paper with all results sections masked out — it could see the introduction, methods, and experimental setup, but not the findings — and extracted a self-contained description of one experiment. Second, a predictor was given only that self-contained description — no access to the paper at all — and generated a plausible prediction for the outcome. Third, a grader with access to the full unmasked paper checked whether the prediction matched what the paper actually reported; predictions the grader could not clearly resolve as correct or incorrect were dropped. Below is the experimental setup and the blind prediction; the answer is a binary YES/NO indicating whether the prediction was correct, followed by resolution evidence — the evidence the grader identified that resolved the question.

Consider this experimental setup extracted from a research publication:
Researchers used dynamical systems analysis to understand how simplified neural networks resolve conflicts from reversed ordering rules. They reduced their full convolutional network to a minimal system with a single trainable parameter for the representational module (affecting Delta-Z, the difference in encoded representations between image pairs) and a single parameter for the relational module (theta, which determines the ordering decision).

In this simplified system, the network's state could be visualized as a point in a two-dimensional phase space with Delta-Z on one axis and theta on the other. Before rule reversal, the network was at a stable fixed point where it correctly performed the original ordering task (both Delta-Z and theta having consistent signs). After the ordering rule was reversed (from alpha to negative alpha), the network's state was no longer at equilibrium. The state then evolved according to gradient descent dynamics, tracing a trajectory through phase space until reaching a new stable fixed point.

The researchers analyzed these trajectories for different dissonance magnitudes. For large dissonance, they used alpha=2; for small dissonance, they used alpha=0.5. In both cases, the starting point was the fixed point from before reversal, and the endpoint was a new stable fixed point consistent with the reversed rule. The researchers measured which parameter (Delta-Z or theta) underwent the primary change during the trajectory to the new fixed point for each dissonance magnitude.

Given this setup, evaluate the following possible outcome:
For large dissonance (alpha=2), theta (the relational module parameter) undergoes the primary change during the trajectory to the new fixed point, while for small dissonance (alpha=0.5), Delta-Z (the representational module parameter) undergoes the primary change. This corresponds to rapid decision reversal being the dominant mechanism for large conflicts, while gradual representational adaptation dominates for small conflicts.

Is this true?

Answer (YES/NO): NO